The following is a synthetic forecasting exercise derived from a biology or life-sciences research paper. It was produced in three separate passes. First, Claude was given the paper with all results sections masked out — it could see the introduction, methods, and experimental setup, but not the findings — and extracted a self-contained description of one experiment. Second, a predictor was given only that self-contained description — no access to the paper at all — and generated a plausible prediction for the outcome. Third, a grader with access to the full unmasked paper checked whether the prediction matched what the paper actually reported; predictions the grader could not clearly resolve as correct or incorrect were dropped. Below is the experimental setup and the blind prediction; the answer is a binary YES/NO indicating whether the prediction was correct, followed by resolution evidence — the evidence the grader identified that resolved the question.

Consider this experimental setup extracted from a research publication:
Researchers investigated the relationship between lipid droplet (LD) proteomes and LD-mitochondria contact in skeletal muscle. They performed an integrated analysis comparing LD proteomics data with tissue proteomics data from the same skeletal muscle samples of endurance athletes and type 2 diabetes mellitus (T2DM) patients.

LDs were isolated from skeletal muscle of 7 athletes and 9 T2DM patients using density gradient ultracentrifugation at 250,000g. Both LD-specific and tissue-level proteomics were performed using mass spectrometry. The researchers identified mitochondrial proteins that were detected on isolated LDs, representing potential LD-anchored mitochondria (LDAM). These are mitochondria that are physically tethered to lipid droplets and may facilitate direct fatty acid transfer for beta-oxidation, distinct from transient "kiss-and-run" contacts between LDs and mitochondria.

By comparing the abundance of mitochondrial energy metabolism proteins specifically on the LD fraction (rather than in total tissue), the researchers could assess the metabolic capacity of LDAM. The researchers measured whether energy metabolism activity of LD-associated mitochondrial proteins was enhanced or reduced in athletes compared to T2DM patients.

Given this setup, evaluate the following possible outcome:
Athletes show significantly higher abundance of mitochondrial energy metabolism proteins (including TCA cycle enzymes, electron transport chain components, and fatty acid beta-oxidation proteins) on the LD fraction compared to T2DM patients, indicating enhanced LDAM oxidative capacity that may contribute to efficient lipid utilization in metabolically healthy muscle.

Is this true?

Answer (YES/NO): YES